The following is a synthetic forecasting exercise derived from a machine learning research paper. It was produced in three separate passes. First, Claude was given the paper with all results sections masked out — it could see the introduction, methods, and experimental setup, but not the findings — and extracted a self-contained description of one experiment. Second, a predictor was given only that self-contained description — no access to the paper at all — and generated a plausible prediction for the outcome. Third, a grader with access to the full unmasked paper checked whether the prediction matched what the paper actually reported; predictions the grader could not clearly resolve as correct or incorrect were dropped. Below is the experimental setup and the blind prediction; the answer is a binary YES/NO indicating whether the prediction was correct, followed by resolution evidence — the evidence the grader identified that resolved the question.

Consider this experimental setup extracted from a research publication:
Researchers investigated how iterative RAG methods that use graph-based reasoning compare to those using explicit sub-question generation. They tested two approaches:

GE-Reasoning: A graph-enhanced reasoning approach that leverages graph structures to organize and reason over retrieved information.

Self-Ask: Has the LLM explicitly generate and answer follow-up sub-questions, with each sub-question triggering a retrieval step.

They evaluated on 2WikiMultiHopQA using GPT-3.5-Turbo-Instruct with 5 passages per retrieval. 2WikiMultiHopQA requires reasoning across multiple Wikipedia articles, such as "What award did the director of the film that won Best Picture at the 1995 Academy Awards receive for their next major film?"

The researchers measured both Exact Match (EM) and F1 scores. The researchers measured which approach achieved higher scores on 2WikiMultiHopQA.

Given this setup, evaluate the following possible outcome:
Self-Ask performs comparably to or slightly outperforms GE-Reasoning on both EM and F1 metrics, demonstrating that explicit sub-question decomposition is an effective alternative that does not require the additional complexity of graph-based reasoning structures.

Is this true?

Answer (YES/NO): NO